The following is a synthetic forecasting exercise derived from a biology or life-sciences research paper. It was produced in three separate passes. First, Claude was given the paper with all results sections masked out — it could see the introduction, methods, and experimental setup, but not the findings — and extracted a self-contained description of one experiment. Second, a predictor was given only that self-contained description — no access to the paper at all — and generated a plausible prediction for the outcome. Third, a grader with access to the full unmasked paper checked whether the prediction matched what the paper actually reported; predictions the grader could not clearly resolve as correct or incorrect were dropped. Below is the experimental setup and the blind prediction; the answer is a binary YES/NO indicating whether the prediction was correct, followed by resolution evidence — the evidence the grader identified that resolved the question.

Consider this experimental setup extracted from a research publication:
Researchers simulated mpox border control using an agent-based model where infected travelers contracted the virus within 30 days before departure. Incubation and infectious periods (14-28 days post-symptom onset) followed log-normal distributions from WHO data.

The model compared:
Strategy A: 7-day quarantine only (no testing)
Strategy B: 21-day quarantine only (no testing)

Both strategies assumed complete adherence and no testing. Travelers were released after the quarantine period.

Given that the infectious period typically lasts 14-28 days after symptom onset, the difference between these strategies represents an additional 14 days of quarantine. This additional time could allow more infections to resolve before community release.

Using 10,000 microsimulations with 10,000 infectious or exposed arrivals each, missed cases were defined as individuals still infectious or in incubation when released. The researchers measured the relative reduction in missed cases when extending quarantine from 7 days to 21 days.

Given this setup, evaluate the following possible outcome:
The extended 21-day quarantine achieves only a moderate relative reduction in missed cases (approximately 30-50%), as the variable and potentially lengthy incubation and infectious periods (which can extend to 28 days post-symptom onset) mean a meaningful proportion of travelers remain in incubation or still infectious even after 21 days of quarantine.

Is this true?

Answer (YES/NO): NO